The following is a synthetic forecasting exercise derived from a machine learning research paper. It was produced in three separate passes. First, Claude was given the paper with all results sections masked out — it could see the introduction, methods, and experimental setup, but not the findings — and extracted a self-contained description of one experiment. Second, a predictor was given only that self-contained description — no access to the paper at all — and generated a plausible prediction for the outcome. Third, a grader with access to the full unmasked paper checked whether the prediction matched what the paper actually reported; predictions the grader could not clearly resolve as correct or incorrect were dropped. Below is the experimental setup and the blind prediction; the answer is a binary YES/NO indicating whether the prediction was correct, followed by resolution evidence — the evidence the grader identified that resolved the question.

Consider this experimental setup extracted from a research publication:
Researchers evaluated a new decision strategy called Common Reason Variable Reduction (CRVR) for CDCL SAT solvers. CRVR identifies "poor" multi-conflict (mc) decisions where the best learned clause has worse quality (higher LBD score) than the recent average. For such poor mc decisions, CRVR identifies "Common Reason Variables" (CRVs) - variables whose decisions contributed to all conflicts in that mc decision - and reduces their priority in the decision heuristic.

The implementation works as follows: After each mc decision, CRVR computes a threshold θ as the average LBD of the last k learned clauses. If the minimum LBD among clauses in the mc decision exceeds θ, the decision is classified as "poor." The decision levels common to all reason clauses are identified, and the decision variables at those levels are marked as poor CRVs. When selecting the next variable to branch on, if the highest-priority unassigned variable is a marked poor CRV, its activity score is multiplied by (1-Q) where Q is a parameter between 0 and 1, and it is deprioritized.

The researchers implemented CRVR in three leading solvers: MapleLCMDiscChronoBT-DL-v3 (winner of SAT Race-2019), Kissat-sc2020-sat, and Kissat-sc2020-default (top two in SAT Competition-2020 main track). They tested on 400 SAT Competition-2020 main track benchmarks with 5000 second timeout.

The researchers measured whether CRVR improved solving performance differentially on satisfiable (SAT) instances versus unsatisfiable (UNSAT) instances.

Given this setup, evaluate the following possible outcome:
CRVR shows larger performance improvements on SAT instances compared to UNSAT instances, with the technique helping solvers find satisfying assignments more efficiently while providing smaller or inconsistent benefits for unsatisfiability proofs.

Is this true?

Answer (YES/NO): YES